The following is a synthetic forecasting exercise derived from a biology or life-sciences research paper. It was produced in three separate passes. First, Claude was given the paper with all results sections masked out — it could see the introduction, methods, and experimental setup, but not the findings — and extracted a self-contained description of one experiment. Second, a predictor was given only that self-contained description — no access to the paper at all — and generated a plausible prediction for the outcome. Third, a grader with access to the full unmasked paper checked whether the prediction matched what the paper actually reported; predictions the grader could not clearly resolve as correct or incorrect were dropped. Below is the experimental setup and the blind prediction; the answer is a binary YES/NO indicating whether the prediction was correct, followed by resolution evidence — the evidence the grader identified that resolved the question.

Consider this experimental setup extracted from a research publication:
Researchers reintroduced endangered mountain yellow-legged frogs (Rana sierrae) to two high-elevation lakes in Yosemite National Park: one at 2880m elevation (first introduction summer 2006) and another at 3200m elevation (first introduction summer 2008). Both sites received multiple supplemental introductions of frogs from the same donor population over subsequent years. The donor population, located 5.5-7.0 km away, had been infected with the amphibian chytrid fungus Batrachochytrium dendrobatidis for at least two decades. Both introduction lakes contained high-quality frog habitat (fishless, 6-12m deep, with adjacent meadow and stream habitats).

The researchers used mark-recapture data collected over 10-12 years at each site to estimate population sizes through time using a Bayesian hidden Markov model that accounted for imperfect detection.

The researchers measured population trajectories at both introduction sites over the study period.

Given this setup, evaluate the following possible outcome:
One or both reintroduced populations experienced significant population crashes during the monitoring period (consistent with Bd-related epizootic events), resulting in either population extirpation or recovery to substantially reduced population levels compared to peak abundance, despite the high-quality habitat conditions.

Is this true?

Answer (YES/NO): NO